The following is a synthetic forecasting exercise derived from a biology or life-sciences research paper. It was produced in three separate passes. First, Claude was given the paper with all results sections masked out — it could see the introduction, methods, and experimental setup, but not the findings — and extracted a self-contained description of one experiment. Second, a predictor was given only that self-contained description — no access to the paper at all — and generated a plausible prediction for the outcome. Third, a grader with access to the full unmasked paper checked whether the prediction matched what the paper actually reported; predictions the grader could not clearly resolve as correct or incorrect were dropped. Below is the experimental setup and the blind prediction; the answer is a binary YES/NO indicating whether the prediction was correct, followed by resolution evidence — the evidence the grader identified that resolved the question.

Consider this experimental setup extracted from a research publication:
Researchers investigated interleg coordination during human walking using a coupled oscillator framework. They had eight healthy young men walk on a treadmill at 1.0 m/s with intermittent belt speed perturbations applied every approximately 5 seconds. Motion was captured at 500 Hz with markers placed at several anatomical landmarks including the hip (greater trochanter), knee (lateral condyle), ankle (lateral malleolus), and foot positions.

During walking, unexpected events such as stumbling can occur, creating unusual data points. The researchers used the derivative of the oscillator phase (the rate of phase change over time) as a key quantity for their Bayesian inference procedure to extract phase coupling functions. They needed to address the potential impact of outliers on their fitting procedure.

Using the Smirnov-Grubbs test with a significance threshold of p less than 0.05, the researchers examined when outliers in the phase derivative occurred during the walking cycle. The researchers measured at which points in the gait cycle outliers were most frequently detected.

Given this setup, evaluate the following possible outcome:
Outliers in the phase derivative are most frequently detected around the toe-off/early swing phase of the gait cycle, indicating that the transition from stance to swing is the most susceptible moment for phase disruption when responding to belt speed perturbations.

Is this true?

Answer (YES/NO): NO